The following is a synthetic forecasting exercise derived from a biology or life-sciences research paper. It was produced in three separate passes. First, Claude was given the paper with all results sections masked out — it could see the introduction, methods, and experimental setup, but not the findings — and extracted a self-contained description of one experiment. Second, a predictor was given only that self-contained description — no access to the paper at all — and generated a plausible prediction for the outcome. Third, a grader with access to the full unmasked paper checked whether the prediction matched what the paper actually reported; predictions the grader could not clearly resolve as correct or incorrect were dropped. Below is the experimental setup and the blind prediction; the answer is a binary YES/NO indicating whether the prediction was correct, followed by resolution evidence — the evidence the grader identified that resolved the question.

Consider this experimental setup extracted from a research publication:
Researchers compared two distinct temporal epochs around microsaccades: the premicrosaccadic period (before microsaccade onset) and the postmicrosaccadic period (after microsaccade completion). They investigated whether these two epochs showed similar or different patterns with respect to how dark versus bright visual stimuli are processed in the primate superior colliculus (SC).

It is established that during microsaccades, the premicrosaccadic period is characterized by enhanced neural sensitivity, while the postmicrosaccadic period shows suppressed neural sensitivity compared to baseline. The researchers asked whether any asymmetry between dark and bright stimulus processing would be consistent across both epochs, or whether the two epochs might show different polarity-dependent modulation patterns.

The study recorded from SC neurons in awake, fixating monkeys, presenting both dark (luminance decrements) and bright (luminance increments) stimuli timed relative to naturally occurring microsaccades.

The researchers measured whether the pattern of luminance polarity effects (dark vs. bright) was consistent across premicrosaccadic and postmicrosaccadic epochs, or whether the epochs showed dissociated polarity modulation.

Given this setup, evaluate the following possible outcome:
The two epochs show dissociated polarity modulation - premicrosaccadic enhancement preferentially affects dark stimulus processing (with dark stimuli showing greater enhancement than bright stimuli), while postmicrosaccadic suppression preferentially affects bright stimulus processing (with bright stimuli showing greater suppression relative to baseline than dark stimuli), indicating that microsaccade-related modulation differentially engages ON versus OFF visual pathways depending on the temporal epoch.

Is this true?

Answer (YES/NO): NO